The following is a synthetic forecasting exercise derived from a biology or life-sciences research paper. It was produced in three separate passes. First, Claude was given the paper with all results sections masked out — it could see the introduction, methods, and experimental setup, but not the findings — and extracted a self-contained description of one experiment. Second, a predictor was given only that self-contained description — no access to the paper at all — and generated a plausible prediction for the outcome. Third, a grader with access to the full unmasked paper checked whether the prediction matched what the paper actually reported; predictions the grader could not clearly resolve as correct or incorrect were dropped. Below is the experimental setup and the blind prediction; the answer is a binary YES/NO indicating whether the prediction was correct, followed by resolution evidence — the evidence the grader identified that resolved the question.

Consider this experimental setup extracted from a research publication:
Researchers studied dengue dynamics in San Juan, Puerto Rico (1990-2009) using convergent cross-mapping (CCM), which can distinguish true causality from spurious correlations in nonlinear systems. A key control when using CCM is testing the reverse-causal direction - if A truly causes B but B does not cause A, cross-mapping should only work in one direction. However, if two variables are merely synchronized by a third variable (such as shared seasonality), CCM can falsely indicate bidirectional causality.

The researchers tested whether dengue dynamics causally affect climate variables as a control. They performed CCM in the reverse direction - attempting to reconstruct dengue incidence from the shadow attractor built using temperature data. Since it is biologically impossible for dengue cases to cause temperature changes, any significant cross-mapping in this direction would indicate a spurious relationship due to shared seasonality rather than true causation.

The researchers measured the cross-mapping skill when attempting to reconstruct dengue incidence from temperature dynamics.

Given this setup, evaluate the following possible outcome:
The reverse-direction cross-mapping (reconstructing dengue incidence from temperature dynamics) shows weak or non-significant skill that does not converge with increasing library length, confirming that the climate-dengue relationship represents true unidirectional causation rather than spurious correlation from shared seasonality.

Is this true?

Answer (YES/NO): YES